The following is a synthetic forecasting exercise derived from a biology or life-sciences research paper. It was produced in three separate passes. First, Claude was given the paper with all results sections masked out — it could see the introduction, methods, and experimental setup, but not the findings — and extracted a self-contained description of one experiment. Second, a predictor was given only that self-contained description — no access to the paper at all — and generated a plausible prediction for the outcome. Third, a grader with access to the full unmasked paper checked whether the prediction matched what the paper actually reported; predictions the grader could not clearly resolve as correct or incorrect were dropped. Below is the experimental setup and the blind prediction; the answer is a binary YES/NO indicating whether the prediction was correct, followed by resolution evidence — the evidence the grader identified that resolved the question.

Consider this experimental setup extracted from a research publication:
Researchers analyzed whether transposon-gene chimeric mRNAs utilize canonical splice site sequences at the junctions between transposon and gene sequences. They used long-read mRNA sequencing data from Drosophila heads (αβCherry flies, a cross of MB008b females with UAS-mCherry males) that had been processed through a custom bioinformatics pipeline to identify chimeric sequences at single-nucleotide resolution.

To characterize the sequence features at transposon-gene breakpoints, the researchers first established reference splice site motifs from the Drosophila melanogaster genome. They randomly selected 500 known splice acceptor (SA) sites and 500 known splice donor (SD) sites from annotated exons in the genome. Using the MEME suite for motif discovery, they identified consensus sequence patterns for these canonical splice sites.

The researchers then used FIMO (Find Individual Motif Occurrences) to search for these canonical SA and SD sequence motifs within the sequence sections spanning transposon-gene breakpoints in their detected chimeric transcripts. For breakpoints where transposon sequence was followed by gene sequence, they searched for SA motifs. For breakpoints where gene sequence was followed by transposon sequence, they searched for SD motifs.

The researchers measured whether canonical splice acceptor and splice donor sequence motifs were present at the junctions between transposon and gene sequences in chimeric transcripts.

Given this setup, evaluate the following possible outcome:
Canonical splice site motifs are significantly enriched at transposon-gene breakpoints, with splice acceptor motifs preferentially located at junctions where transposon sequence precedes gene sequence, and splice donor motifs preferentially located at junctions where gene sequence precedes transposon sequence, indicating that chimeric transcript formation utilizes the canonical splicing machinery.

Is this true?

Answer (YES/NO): NO